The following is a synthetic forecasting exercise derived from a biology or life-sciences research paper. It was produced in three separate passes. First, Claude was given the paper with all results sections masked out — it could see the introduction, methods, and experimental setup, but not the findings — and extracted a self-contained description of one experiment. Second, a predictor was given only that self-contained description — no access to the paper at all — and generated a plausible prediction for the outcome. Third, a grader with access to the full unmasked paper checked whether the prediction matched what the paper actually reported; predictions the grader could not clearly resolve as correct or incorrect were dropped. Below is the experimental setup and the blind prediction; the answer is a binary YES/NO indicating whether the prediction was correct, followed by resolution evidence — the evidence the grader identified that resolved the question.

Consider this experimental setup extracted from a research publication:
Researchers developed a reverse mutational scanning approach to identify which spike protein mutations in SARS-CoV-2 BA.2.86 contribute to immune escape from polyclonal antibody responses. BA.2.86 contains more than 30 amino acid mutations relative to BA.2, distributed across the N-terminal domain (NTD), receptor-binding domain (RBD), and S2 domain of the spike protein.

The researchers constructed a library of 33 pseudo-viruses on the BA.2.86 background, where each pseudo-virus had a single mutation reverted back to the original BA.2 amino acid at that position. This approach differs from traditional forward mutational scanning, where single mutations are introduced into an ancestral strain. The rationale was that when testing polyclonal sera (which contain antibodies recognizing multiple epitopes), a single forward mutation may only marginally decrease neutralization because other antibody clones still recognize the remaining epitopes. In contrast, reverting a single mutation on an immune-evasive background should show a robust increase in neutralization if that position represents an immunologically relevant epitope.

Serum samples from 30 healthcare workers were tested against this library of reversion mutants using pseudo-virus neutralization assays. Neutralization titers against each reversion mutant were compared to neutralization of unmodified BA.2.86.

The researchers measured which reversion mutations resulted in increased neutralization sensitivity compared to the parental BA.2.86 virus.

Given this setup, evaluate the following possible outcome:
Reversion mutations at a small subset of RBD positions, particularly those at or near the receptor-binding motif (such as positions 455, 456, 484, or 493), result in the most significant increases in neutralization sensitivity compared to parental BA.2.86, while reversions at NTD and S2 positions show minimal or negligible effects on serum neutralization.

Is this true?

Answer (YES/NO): NO